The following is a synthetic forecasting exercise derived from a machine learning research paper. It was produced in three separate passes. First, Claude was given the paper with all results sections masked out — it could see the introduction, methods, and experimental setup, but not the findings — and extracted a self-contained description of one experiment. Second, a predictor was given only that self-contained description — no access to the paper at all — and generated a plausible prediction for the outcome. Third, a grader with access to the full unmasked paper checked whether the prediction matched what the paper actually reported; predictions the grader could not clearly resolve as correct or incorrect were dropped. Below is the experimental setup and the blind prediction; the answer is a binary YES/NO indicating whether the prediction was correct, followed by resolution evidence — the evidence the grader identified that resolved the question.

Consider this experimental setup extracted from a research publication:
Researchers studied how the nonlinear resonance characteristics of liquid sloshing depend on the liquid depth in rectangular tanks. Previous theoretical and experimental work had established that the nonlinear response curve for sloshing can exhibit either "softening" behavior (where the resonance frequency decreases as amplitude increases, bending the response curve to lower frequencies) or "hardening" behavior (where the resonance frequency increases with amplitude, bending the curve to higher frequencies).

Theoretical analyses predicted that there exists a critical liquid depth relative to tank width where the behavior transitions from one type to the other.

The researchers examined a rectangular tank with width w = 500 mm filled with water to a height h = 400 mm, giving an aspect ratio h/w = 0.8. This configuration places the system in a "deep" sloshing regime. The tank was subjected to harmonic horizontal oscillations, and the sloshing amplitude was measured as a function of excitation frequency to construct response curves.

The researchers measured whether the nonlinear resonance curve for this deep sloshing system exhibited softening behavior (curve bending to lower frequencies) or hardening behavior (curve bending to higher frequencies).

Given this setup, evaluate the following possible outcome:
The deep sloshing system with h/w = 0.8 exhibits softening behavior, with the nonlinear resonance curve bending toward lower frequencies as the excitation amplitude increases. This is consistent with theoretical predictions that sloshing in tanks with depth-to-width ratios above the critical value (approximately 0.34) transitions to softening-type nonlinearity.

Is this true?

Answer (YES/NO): YES